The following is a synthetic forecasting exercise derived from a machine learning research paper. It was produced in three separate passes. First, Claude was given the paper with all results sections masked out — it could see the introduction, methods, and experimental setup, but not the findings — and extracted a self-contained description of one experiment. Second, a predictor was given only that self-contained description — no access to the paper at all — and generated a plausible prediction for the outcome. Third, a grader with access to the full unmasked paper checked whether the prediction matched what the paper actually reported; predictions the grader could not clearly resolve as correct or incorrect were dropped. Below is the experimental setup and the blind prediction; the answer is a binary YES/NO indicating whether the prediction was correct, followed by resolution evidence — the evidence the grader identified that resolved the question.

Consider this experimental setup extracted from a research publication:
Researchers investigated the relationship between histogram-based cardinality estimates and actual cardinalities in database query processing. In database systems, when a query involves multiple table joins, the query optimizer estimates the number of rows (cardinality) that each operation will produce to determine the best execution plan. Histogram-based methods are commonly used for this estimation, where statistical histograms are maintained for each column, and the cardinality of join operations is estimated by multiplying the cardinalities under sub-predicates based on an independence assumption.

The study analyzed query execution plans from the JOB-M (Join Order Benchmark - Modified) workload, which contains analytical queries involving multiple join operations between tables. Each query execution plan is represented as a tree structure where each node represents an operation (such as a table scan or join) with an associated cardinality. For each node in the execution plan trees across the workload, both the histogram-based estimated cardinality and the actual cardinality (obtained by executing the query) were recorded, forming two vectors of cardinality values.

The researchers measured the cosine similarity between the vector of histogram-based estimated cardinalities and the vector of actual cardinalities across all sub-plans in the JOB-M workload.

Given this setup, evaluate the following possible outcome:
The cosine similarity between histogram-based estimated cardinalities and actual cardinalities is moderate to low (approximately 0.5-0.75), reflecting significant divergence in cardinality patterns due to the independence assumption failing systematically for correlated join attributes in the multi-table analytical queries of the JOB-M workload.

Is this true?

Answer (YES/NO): NO